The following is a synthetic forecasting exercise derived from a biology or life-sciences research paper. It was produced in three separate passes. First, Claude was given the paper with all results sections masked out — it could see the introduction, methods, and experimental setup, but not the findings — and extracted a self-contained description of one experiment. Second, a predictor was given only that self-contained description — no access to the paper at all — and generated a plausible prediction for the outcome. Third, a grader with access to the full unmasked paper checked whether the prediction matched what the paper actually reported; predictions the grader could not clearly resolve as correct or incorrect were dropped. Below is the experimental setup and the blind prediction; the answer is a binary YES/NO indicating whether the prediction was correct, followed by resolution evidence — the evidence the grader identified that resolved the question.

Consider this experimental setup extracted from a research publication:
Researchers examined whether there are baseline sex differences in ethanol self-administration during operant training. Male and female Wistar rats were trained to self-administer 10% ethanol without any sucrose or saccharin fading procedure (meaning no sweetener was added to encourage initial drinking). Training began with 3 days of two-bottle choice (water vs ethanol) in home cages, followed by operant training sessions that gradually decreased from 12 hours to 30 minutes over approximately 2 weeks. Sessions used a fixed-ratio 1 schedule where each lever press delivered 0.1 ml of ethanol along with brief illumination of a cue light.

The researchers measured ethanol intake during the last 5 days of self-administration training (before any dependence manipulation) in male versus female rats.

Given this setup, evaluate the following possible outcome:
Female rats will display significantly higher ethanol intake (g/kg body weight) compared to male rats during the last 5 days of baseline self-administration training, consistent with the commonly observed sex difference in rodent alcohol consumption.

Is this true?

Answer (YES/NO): NO